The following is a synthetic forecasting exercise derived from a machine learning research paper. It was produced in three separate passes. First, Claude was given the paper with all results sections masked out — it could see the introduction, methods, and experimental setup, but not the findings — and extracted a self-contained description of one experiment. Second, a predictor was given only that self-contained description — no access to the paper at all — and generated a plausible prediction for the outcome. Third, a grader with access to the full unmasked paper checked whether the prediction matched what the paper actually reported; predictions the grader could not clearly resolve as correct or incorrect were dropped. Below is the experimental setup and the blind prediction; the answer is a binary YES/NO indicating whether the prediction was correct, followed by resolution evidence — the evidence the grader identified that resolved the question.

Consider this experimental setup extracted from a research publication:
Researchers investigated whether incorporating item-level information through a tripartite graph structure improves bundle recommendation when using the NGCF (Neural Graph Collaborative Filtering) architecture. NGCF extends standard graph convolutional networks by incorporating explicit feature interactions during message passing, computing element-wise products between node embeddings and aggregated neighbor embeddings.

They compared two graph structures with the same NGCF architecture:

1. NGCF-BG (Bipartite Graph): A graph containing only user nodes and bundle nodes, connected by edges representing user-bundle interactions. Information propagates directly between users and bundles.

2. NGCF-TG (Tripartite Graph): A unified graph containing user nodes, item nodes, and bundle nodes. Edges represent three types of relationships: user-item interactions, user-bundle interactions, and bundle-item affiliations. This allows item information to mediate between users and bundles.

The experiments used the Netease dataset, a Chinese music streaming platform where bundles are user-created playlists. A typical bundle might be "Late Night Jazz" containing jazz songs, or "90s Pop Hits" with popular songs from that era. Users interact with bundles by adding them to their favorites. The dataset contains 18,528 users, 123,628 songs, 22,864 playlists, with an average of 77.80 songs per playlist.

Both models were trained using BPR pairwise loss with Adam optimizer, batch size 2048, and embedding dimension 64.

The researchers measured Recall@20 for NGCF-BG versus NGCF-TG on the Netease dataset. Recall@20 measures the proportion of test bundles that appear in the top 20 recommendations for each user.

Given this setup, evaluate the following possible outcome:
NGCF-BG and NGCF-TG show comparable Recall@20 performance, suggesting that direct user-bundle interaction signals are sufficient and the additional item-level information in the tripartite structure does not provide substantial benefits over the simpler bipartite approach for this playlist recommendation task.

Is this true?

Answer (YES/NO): YES